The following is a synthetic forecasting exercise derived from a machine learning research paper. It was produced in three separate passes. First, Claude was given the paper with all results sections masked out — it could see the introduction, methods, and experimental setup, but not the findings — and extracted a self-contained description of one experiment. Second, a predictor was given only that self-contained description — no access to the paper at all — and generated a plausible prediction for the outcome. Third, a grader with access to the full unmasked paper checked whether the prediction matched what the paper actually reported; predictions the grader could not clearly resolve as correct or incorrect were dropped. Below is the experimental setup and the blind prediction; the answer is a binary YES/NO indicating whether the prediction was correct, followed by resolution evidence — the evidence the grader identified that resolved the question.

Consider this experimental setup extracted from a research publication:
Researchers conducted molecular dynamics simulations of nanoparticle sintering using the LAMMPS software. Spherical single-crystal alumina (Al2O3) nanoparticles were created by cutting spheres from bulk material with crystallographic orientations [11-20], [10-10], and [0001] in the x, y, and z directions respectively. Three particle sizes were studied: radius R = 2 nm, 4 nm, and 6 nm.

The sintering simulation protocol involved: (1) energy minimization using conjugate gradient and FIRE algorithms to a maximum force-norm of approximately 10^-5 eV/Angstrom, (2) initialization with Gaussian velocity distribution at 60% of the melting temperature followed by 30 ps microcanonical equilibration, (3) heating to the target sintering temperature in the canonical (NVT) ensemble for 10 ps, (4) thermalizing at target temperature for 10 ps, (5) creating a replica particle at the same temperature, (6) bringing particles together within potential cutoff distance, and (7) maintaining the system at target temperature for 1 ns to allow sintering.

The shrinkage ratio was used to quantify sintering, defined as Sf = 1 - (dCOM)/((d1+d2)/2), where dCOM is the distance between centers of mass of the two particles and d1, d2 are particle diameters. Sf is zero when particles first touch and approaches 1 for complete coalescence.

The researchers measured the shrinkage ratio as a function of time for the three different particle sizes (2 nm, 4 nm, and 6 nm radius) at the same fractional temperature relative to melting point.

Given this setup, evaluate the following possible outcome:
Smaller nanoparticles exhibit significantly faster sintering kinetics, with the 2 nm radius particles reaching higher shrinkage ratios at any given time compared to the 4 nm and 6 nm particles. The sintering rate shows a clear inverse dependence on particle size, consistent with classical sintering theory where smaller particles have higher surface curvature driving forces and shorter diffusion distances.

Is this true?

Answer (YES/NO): YES